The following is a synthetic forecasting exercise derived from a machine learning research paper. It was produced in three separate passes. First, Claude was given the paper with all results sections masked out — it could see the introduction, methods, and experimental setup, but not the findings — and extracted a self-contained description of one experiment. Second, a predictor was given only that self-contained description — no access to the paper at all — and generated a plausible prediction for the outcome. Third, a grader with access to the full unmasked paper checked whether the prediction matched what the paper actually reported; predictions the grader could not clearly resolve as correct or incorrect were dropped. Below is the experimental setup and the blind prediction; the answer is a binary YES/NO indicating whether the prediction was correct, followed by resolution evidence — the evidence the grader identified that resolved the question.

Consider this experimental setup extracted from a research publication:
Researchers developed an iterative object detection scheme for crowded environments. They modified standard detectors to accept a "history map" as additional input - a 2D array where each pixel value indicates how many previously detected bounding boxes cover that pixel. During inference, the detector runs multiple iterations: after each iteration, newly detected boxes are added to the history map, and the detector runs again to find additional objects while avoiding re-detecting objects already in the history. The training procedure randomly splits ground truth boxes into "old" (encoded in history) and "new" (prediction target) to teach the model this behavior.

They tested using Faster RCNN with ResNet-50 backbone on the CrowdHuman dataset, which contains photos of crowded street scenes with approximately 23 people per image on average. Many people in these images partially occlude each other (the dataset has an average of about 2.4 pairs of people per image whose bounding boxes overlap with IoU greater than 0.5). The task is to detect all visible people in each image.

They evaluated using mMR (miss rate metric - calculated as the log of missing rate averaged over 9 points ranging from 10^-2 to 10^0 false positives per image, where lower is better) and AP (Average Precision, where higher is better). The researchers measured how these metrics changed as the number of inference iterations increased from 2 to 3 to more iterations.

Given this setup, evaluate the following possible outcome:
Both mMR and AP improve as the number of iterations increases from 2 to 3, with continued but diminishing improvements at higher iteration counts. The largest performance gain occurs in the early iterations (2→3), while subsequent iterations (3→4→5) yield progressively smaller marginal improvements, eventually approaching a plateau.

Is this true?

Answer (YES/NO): NO